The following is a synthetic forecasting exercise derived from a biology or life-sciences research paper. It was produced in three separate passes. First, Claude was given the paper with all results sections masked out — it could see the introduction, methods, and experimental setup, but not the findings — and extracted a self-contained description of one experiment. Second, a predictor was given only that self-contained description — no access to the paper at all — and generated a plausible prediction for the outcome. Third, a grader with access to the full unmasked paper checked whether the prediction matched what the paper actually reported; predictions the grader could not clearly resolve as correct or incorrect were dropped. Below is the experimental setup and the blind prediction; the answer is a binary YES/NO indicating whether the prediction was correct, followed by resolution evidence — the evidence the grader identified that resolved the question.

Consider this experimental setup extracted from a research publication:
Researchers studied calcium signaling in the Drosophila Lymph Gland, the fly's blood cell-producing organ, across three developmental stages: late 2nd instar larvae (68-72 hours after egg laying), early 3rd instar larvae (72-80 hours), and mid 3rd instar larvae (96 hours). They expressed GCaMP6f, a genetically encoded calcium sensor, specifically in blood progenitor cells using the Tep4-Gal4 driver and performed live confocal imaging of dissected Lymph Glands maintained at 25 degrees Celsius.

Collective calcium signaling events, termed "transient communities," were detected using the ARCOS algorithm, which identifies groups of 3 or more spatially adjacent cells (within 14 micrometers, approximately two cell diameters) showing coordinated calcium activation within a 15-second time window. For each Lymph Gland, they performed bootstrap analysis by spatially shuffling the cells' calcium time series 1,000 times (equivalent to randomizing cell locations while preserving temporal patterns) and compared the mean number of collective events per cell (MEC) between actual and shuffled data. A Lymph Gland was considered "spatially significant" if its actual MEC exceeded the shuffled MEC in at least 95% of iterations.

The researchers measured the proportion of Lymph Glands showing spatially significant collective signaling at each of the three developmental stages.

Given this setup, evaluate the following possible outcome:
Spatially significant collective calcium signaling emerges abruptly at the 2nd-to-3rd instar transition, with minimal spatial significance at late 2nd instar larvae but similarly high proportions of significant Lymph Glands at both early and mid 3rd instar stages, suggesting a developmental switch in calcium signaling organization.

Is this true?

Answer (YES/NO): NO